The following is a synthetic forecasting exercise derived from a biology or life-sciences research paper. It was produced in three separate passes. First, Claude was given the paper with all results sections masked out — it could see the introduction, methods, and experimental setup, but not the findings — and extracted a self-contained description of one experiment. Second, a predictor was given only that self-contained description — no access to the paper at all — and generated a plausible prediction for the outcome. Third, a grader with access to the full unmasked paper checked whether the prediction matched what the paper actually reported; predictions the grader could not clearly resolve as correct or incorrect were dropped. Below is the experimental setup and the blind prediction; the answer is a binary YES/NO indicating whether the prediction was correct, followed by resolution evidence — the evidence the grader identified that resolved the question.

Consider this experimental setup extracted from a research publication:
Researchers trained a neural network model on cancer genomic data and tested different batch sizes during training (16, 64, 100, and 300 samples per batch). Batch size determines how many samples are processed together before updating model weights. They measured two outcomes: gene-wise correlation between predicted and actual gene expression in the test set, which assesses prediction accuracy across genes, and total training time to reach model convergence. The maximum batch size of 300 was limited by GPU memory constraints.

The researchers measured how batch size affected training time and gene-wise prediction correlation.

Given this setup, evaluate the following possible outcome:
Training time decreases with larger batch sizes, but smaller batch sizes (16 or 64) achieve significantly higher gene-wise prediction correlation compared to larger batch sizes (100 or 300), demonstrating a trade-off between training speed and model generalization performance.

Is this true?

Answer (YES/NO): NO